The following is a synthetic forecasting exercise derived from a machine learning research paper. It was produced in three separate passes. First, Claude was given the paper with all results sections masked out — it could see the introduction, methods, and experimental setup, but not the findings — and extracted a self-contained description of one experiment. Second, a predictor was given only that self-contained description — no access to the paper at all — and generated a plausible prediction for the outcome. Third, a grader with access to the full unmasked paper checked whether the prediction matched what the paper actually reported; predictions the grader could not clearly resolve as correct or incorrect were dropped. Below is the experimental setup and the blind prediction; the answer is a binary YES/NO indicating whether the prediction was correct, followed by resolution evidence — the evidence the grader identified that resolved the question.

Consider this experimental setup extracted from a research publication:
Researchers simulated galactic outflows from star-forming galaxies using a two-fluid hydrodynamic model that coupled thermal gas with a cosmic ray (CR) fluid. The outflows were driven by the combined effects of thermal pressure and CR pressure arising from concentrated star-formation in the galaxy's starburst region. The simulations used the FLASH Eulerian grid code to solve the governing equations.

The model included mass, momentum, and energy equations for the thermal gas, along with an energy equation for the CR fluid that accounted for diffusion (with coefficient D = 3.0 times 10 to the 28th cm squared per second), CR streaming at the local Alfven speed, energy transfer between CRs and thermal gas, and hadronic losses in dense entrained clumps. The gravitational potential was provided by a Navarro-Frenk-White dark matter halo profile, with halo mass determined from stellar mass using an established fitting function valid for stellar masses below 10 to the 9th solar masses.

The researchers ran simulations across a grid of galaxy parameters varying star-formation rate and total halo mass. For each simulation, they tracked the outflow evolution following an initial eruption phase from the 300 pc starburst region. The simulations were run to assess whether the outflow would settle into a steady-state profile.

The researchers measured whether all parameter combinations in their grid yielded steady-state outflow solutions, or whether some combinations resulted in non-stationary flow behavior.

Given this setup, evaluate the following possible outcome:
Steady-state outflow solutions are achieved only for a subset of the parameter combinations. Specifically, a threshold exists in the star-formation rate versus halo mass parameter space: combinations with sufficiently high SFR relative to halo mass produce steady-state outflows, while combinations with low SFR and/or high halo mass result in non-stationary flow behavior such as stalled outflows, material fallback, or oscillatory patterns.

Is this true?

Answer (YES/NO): NO